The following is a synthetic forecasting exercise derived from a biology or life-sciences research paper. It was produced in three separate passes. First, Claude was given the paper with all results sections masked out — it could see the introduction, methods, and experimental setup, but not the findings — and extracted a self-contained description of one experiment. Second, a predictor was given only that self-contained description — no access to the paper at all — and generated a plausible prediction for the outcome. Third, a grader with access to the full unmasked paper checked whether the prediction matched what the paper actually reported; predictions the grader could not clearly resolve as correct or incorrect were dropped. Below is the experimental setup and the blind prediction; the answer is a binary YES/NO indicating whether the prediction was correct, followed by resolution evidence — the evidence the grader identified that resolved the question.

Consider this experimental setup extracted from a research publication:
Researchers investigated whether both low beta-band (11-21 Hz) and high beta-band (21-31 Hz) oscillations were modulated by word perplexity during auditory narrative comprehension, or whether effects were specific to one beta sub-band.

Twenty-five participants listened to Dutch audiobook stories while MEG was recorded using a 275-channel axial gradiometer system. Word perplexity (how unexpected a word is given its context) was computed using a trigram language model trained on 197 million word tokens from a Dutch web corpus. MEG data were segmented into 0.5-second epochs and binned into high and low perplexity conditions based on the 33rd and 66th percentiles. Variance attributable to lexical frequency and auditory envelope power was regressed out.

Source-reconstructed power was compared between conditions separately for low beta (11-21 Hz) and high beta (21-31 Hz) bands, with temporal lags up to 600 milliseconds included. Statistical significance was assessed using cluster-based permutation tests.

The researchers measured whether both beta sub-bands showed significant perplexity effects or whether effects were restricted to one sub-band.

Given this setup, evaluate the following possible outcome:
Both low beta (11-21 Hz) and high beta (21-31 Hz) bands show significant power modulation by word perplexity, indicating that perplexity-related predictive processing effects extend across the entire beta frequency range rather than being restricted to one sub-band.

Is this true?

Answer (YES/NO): YES